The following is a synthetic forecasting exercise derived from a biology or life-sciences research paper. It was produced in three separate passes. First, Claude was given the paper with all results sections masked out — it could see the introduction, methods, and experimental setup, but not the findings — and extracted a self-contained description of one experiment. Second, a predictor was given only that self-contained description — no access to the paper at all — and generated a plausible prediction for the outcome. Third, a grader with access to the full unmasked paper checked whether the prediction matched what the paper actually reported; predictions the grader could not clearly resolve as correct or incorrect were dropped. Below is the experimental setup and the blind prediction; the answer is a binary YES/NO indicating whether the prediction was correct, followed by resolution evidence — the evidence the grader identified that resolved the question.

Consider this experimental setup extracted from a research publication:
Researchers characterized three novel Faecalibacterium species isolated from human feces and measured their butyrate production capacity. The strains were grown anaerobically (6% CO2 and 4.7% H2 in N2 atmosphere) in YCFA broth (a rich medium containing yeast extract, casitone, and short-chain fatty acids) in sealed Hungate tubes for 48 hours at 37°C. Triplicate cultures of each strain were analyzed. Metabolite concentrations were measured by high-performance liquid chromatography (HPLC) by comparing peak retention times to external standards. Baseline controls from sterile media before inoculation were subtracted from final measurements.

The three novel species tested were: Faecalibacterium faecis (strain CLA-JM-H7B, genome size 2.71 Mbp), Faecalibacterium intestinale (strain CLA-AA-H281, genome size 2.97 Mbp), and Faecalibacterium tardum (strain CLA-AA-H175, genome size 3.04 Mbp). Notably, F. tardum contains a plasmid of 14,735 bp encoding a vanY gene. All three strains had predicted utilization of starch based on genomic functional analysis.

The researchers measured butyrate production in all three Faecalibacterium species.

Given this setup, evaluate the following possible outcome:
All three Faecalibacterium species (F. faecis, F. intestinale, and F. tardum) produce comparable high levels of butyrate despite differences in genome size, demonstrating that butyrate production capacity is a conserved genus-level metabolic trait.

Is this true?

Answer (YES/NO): NO